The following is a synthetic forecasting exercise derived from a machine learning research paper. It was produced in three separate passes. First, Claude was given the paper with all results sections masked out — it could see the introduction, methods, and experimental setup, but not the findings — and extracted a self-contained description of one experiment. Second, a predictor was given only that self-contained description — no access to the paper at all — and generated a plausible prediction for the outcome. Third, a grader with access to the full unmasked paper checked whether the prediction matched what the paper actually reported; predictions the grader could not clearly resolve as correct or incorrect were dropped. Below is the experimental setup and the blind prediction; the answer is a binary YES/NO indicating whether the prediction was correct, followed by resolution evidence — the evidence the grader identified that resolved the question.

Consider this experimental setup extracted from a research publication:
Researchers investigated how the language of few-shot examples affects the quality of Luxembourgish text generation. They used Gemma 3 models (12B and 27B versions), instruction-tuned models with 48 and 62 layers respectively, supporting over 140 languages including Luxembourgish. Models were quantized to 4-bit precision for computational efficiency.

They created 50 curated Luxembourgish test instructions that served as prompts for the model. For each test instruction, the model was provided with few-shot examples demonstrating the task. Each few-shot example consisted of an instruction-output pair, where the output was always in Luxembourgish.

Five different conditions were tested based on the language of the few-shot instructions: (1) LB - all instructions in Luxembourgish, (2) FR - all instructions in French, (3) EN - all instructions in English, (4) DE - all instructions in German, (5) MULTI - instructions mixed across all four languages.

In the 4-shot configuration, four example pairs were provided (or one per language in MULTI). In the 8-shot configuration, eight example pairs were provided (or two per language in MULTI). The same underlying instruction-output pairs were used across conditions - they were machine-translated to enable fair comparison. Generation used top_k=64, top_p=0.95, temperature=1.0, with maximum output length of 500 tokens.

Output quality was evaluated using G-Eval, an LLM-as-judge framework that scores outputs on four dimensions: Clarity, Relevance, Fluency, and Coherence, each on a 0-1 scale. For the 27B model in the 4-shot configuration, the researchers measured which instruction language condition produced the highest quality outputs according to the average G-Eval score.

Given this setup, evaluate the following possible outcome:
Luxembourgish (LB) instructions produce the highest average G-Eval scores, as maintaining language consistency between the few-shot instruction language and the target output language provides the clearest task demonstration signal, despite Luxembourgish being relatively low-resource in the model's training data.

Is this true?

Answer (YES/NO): NO